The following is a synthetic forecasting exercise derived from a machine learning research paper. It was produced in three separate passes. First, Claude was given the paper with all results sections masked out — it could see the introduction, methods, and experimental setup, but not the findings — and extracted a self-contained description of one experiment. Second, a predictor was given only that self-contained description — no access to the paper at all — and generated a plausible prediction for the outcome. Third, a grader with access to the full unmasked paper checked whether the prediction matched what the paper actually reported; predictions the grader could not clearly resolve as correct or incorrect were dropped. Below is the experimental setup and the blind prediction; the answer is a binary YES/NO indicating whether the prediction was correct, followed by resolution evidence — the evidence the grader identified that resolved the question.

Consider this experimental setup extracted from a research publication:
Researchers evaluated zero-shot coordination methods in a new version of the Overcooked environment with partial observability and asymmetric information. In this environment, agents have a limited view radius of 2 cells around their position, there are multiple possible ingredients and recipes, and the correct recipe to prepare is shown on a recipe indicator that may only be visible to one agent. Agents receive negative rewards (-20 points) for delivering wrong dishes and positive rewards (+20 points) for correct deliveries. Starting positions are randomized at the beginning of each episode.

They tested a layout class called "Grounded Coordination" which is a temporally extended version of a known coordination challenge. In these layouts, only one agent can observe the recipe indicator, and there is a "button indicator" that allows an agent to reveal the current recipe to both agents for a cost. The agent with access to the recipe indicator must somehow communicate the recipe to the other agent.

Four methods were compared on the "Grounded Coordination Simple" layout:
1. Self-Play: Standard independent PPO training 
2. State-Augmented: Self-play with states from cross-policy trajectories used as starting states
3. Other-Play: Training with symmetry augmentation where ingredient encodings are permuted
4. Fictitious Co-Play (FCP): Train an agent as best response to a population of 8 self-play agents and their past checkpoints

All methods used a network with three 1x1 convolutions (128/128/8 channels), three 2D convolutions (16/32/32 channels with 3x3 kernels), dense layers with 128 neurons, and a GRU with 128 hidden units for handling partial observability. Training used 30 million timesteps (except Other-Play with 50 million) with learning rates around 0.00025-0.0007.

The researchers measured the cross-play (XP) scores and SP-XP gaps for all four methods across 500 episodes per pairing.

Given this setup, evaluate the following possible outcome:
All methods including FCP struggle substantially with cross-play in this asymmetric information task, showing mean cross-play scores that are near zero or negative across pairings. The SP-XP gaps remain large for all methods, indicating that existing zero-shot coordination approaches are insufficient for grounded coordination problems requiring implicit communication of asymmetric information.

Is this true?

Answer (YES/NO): NO